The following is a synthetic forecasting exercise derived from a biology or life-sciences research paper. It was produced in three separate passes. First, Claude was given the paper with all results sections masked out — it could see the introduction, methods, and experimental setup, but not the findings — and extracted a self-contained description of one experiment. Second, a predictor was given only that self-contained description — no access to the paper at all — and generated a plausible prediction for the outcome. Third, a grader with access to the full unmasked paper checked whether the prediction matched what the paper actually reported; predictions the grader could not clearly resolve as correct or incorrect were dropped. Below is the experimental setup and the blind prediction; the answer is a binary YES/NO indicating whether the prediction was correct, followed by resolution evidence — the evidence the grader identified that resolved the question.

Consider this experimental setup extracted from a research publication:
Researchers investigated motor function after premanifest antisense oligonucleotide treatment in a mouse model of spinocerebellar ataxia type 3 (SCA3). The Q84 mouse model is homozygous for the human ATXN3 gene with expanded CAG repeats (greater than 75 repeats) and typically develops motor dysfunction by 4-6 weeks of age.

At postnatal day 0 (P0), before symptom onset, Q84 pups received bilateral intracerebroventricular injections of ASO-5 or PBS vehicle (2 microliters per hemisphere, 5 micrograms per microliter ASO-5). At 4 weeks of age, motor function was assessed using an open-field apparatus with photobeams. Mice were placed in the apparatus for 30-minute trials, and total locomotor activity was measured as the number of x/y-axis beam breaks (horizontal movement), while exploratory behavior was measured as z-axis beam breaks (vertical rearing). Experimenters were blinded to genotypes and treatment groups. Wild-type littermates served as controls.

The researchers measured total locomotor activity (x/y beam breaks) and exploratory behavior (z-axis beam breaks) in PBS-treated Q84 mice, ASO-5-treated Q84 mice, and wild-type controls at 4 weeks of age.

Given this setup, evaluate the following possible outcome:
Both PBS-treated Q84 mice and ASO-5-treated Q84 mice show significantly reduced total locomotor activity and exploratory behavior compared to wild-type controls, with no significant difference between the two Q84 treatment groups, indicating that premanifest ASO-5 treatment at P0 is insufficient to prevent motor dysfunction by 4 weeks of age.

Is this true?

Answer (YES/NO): NO